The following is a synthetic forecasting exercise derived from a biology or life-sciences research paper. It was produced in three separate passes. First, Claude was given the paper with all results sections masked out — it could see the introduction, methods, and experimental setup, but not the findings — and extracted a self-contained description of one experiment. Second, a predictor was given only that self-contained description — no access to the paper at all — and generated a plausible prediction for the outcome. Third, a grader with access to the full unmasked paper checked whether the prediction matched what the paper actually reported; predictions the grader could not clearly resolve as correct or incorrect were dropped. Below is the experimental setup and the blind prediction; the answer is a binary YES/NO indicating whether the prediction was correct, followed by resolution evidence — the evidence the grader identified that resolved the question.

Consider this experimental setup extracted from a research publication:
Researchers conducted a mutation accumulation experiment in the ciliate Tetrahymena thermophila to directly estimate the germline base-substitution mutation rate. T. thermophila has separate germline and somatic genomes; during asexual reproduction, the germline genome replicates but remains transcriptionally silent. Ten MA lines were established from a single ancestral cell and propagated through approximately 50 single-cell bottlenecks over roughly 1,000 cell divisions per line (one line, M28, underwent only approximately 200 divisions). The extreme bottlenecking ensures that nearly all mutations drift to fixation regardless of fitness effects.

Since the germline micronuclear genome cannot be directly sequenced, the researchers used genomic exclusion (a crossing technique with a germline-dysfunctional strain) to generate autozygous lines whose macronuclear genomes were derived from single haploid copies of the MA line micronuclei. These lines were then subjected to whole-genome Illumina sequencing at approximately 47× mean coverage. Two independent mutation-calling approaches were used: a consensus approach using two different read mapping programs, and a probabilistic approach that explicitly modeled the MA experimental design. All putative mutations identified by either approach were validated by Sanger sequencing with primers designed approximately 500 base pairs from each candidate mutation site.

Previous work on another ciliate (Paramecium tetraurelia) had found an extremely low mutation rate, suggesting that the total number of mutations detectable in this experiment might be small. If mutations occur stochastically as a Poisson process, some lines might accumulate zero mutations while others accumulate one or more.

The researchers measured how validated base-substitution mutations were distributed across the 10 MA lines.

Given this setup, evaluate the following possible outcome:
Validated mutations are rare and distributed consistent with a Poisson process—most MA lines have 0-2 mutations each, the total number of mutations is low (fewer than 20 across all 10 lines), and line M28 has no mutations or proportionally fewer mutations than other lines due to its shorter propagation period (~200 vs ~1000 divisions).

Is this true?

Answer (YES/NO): YES